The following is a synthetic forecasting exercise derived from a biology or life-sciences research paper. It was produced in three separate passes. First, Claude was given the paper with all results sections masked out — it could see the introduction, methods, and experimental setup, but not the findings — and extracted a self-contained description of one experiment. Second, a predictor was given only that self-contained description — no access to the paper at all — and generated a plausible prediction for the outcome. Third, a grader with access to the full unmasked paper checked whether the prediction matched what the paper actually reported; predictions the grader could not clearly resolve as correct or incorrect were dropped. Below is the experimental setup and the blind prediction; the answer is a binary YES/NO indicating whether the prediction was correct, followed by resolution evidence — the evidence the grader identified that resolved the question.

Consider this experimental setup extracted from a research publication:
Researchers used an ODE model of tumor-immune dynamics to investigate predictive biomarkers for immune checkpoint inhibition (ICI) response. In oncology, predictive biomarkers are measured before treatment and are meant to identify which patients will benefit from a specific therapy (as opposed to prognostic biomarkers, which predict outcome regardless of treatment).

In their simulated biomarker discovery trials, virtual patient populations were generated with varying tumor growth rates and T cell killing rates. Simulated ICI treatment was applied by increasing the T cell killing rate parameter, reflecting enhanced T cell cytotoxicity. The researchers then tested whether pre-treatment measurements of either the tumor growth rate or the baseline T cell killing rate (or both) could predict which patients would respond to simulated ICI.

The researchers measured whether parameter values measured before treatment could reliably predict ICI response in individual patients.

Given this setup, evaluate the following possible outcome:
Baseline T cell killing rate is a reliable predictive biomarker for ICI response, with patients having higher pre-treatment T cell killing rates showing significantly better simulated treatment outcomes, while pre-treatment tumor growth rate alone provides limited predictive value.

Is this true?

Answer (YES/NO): NO